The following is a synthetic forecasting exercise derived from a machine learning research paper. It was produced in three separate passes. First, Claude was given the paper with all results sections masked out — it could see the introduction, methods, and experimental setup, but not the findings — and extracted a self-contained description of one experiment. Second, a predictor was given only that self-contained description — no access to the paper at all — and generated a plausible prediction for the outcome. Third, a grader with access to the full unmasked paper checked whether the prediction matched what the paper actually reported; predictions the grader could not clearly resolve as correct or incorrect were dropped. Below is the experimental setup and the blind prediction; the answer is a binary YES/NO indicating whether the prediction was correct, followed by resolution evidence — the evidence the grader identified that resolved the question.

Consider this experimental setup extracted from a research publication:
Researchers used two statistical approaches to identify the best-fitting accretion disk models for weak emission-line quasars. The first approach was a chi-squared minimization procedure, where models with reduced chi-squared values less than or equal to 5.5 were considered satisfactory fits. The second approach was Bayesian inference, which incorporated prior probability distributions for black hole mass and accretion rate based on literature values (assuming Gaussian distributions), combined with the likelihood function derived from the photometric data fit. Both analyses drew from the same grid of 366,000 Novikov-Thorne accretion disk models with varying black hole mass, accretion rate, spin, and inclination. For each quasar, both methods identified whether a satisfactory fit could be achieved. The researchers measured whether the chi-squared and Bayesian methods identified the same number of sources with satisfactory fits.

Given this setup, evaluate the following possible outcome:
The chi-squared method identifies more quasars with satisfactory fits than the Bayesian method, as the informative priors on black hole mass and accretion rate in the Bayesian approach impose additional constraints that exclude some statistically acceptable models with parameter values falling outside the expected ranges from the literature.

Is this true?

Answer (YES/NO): NO